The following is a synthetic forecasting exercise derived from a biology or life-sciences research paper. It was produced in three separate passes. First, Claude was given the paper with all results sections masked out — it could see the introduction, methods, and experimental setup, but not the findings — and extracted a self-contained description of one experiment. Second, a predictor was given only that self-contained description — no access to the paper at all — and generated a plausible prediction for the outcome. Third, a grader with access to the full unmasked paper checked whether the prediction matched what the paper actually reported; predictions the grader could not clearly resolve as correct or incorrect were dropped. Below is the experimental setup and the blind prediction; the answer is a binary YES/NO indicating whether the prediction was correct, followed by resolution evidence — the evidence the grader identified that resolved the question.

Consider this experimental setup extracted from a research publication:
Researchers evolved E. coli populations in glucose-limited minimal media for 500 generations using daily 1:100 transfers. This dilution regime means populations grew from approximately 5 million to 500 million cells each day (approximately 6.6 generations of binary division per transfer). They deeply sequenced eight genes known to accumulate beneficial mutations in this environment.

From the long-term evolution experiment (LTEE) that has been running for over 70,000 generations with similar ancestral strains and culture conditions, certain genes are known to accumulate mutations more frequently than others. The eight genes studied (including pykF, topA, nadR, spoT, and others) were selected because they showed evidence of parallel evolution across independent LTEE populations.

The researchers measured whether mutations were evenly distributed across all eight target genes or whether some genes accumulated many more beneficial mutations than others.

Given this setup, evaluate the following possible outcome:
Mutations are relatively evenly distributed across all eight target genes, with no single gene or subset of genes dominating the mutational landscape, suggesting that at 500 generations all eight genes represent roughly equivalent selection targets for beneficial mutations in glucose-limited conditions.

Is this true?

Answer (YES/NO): NO